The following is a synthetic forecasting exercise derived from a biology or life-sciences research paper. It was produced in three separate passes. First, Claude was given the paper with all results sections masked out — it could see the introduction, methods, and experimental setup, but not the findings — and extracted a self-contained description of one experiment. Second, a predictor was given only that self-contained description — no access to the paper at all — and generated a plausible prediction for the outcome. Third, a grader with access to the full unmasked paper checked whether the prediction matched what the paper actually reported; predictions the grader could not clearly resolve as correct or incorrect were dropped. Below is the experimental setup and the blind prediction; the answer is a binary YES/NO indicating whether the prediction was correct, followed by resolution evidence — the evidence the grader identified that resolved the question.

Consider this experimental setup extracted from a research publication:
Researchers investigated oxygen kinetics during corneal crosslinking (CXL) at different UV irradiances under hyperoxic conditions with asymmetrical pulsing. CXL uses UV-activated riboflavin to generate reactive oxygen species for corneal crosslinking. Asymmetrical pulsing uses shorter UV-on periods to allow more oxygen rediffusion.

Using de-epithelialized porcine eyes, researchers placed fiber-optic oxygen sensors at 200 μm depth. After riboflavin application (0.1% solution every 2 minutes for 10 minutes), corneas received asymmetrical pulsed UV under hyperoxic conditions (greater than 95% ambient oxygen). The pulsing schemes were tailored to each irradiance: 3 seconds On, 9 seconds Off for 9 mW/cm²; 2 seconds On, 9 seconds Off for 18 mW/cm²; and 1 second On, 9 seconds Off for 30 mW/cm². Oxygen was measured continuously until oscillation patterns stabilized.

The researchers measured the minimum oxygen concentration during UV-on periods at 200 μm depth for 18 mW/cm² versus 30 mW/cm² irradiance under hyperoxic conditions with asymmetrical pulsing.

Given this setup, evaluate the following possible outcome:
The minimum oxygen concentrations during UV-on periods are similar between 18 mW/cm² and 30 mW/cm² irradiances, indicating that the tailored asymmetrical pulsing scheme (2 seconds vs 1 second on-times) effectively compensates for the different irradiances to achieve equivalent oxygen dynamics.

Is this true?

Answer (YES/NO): NO